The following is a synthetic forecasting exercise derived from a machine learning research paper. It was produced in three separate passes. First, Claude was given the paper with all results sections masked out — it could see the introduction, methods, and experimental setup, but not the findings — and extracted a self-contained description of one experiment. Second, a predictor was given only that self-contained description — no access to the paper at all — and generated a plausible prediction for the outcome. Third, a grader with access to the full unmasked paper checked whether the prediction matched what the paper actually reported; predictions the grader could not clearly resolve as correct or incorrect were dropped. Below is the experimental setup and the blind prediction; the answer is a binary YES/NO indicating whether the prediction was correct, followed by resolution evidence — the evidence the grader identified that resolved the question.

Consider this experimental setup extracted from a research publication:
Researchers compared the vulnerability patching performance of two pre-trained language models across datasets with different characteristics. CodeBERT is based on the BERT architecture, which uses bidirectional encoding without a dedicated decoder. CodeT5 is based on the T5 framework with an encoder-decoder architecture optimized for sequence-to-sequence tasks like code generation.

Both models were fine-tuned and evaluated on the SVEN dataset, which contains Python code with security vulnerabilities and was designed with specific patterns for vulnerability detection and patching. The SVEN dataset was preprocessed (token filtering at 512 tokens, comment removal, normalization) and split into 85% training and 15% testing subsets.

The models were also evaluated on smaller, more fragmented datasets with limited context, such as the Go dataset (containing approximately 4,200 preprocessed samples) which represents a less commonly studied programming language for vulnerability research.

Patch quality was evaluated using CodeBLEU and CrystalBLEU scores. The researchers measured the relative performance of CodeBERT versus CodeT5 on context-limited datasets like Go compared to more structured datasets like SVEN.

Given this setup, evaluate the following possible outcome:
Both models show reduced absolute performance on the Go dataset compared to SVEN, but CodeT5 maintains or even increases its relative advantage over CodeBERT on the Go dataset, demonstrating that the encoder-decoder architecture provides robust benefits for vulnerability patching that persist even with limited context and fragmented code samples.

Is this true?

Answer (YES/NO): NO